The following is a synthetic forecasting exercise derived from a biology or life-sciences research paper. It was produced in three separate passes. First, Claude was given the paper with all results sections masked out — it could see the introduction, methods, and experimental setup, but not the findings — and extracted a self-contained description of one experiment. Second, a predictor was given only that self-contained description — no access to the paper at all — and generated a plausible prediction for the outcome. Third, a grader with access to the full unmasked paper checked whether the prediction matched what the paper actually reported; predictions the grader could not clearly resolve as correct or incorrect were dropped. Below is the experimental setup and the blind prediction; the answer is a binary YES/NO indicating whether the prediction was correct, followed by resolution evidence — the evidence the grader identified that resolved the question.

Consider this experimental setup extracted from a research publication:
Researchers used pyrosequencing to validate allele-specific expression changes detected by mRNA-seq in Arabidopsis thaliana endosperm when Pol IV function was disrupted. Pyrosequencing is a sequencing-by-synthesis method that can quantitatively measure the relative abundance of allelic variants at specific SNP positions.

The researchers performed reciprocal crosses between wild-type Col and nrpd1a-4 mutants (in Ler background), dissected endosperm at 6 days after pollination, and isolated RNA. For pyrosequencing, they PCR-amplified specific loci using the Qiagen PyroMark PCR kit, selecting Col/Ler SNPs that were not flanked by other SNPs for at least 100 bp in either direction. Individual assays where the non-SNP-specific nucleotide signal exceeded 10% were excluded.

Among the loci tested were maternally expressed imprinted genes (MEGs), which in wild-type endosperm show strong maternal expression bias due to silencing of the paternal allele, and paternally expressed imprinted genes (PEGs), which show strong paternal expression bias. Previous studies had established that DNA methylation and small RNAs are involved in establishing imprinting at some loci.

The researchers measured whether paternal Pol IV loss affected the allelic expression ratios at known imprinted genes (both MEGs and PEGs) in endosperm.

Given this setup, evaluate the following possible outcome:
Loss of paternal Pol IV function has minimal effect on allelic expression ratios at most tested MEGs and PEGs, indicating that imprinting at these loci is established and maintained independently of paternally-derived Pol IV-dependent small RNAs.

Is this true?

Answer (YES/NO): NO